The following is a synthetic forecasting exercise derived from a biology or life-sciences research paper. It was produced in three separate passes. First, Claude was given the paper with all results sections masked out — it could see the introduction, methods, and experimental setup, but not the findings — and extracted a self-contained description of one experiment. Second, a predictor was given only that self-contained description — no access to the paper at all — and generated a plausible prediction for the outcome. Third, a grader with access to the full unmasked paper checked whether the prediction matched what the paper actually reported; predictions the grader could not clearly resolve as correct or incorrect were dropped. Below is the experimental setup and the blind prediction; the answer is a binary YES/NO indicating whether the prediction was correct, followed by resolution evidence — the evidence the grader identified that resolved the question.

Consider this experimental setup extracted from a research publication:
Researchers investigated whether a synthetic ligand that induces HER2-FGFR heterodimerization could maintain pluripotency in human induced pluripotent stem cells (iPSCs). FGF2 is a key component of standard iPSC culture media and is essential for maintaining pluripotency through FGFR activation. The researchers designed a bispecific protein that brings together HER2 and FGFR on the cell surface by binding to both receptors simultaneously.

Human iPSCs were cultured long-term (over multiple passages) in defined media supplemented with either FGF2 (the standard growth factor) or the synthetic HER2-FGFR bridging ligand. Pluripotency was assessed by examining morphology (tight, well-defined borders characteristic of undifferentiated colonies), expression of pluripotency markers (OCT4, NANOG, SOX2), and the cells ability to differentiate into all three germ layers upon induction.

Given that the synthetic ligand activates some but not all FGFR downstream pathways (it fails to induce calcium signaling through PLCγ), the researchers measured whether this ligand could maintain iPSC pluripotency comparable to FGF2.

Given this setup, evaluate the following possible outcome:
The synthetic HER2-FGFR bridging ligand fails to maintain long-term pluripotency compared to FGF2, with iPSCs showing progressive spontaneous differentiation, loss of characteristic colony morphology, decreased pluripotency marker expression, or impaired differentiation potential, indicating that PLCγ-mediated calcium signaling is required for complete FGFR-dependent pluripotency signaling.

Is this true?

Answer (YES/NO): NO